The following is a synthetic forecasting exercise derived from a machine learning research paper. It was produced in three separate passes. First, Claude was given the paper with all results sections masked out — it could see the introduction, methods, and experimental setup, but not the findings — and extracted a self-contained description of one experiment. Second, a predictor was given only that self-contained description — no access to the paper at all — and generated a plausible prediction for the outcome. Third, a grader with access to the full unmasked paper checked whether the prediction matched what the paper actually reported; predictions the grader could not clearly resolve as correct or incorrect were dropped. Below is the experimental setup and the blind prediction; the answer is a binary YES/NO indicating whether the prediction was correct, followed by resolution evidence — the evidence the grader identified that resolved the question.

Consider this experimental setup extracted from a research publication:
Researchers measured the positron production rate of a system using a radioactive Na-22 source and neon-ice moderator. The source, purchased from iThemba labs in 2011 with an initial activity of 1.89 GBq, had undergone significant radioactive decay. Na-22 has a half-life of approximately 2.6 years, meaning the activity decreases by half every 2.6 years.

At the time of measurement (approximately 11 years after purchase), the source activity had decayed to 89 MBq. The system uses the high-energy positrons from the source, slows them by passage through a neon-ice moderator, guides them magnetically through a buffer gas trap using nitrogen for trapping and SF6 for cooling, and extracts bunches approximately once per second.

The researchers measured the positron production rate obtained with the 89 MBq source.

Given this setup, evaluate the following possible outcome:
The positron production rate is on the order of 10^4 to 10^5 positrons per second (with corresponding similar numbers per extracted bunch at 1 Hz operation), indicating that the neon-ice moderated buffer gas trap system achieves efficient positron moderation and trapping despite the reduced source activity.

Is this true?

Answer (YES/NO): YES